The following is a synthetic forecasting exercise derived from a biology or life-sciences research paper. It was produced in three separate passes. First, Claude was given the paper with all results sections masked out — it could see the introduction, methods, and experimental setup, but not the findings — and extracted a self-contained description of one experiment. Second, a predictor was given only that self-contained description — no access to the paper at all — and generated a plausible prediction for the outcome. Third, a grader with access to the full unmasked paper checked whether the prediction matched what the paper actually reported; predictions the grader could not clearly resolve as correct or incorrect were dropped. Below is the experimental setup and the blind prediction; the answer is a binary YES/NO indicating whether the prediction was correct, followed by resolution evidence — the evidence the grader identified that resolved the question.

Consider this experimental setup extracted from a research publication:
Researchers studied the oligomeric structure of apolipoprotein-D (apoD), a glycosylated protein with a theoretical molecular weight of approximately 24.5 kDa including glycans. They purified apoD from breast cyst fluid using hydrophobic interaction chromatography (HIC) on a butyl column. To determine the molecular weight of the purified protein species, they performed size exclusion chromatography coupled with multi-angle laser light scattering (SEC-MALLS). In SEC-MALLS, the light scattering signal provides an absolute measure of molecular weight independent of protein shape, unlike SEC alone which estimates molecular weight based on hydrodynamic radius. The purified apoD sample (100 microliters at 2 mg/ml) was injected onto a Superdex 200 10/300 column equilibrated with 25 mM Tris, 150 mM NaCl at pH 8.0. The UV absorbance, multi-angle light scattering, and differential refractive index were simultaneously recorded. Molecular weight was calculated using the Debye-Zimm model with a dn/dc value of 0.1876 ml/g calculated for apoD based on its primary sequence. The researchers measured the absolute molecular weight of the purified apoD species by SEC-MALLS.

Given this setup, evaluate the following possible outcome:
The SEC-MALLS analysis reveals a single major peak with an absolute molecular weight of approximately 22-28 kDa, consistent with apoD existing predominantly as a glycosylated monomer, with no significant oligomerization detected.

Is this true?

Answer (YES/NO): NO